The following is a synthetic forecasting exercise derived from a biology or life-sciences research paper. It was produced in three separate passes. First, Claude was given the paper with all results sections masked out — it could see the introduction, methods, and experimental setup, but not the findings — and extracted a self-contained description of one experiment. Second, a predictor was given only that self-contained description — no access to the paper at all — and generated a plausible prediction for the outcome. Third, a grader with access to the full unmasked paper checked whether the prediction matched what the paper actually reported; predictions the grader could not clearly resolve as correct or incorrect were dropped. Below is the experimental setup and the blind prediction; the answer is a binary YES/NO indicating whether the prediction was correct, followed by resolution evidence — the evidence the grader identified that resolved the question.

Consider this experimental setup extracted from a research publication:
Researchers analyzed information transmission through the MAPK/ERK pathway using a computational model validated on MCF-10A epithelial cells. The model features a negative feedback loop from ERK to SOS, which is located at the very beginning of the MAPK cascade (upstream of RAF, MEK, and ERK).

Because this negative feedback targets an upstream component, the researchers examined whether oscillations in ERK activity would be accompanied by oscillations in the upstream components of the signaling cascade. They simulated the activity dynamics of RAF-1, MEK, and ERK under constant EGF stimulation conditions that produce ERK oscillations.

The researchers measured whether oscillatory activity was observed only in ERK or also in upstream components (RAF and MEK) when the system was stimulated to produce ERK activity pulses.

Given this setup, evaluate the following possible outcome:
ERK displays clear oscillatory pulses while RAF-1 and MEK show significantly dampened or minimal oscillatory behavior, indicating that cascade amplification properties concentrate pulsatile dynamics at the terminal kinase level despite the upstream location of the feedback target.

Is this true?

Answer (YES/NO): NO